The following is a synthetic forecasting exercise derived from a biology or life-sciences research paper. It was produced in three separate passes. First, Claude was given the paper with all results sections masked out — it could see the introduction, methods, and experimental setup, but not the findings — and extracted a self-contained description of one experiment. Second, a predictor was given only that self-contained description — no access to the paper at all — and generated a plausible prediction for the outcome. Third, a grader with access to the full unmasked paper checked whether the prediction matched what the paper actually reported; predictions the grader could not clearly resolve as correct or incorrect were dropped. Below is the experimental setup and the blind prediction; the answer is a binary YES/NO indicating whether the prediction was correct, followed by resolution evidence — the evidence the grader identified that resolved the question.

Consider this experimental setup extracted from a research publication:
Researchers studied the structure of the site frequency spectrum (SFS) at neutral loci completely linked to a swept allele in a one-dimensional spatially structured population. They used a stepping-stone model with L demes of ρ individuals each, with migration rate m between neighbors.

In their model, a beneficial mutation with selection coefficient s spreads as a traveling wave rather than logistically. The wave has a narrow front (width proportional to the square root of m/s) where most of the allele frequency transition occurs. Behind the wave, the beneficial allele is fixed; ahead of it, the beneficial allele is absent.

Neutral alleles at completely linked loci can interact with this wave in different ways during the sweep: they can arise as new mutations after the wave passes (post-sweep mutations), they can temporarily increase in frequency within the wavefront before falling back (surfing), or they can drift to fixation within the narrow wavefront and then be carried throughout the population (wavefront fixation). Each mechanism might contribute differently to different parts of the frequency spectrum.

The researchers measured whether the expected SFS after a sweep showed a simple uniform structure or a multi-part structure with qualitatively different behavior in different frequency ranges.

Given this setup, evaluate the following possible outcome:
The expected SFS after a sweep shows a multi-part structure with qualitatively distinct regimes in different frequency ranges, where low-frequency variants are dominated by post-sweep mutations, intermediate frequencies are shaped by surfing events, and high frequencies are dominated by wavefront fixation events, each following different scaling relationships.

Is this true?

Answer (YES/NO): YES